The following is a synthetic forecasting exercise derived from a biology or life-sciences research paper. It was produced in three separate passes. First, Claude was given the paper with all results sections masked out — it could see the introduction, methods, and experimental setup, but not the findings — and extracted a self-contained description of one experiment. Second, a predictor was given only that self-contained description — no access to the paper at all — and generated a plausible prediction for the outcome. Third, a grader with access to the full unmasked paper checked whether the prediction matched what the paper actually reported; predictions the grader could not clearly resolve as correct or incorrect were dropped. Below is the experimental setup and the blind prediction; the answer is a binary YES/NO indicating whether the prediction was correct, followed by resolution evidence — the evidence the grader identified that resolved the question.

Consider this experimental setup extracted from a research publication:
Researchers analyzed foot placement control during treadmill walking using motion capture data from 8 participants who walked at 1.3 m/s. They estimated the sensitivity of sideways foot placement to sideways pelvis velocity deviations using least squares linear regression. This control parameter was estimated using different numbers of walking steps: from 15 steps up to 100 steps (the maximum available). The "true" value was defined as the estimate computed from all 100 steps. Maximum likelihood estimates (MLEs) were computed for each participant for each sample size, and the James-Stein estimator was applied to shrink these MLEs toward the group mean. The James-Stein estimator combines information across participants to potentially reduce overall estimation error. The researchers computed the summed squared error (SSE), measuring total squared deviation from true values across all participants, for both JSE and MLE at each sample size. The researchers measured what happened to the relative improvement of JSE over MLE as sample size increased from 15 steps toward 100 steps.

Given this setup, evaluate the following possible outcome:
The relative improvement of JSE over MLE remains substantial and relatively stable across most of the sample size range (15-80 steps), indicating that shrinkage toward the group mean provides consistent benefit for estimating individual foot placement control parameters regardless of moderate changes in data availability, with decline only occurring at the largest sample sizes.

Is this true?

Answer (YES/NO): NO